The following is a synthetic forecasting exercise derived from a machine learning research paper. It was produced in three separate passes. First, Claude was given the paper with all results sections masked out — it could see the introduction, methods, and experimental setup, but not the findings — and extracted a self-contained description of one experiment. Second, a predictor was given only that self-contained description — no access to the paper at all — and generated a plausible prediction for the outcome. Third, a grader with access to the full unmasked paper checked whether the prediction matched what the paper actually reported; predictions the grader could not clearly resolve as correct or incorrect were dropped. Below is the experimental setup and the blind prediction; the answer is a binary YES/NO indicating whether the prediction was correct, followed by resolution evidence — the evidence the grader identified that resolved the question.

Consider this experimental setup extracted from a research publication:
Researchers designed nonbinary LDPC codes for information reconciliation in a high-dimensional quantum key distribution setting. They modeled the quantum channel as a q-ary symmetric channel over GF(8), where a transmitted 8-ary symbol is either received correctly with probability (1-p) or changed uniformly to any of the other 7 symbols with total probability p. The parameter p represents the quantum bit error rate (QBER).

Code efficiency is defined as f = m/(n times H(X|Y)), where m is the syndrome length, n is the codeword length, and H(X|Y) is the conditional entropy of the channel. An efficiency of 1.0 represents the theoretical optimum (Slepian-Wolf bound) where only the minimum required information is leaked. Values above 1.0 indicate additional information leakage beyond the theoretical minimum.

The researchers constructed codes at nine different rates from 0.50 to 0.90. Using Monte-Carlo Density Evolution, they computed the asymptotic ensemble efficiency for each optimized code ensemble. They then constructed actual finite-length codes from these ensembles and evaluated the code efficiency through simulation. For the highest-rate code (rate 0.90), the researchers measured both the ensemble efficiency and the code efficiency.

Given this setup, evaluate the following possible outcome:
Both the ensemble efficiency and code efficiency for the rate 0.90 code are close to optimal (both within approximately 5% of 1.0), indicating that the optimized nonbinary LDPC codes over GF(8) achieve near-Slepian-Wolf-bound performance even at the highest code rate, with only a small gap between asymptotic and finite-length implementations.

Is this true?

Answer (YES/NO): NO